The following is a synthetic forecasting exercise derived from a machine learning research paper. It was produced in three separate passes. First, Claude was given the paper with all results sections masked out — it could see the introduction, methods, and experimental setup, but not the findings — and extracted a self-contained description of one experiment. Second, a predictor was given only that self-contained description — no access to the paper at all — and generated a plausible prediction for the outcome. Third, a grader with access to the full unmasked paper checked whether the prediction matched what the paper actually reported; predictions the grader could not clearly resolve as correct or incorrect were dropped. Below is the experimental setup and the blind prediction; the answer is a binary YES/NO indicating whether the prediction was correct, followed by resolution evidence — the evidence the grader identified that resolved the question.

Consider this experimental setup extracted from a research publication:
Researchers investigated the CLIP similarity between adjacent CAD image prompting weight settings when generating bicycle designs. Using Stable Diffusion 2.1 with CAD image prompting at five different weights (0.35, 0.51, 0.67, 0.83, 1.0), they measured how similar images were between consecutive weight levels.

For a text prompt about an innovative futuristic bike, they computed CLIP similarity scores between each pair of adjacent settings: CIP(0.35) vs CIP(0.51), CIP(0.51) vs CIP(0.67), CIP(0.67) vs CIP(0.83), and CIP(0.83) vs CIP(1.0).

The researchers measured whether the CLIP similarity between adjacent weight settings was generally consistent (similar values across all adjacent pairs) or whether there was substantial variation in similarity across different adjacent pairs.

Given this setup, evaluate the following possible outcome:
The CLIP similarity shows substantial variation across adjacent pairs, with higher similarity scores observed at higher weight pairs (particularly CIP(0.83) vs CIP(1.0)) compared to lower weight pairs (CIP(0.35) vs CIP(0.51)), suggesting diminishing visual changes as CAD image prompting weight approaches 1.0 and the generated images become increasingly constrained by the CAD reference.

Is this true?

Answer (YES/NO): NO